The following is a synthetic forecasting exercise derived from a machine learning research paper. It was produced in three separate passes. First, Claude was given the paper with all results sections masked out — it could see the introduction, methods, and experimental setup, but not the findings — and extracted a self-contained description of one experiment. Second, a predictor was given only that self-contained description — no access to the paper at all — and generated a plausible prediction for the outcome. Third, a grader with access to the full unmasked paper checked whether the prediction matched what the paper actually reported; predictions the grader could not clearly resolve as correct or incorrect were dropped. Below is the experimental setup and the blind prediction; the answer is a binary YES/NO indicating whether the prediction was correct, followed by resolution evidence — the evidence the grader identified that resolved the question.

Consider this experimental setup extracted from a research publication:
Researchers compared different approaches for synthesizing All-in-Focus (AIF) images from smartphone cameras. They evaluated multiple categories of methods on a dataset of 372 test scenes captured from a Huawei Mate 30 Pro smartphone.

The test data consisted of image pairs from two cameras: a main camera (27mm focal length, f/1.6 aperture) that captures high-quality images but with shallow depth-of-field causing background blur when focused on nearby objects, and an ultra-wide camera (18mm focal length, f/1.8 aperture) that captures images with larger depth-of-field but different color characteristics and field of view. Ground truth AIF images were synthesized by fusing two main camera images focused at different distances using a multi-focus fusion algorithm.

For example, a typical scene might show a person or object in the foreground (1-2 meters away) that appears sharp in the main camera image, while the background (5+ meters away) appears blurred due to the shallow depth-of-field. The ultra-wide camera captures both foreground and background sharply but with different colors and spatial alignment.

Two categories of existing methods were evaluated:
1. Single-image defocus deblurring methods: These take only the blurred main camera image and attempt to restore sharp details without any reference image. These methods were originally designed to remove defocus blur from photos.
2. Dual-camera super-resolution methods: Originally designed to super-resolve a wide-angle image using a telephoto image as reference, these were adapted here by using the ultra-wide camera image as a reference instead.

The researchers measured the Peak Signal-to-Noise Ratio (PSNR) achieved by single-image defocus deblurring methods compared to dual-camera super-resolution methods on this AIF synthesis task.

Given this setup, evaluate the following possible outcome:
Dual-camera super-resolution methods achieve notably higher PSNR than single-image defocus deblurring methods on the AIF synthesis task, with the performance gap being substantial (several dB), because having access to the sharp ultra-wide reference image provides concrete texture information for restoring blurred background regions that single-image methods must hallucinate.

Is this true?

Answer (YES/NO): NO